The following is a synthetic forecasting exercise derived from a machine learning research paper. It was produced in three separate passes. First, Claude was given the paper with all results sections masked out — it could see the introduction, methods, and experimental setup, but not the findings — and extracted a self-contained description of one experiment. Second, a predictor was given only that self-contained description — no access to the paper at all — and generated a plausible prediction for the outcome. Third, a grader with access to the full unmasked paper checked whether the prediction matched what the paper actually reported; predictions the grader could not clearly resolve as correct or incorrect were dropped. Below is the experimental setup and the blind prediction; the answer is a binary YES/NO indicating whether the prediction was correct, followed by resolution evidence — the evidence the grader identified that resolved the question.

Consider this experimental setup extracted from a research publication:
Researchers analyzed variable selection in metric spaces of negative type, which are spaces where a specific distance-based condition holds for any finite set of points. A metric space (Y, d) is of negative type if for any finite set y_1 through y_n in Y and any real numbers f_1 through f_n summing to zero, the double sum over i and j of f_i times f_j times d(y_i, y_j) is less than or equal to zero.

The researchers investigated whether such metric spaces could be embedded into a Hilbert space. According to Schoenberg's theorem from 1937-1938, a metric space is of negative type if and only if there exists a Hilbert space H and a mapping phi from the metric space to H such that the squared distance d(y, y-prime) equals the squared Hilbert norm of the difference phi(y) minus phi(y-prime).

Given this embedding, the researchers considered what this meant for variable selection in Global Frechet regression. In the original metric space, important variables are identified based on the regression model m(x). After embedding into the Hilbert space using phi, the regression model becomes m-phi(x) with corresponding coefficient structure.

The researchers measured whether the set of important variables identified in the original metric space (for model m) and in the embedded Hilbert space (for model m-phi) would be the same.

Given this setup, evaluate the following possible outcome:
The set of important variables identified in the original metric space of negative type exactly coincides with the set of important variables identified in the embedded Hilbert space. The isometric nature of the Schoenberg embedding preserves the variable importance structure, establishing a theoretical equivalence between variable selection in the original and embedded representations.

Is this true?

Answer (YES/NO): YES